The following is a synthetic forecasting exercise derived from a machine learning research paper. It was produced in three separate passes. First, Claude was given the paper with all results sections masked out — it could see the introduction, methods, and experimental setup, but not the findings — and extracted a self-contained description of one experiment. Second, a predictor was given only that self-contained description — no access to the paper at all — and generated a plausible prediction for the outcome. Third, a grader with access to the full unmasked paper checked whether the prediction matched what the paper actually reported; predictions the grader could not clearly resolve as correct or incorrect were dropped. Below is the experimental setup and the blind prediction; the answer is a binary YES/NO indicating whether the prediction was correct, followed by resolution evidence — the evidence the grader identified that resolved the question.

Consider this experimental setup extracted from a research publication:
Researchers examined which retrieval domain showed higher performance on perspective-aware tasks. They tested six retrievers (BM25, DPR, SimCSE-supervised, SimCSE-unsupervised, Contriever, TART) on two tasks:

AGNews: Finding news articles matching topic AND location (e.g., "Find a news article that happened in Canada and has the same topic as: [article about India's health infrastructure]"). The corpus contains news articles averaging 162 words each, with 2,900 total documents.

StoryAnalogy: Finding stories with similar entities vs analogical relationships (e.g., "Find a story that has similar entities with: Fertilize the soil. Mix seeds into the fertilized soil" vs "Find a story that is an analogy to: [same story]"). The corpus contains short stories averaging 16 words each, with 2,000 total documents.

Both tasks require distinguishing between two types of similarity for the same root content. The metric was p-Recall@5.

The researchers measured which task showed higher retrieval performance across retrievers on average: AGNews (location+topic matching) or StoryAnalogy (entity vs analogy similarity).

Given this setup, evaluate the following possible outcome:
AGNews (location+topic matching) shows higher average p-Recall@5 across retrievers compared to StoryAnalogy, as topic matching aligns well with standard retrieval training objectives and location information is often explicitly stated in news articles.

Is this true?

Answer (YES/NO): NO